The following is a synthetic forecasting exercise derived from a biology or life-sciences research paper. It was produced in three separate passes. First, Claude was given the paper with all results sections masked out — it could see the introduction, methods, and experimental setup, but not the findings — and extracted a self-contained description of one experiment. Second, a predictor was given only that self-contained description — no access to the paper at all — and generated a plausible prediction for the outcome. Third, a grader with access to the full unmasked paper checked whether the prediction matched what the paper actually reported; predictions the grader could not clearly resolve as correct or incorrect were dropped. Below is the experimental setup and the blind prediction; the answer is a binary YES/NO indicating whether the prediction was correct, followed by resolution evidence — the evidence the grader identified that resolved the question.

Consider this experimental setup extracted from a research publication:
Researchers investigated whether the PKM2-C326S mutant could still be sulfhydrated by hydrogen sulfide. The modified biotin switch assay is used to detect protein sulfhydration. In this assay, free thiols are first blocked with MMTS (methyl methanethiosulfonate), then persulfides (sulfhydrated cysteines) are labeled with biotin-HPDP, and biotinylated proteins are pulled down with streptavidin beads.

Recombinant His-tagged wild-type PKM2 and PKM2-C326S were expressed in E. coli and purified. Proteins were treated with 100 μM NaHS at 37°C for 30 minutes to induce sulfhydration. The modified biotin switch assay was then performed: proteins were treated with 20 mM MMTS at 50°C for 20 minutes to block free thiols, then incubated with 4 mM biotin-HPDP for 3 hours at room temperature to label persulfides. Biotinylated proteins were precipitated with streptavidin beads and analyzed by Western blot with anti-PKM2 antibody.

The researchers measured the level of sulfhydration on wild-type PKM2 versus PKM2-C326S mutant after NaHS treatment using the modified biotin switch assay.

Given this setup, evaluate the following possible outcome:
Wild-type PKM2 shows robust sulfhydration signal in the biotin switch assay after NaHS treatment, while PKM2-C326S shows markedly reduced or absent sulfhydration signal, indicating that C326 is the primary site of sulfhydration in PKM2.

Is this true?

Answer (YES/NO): NO